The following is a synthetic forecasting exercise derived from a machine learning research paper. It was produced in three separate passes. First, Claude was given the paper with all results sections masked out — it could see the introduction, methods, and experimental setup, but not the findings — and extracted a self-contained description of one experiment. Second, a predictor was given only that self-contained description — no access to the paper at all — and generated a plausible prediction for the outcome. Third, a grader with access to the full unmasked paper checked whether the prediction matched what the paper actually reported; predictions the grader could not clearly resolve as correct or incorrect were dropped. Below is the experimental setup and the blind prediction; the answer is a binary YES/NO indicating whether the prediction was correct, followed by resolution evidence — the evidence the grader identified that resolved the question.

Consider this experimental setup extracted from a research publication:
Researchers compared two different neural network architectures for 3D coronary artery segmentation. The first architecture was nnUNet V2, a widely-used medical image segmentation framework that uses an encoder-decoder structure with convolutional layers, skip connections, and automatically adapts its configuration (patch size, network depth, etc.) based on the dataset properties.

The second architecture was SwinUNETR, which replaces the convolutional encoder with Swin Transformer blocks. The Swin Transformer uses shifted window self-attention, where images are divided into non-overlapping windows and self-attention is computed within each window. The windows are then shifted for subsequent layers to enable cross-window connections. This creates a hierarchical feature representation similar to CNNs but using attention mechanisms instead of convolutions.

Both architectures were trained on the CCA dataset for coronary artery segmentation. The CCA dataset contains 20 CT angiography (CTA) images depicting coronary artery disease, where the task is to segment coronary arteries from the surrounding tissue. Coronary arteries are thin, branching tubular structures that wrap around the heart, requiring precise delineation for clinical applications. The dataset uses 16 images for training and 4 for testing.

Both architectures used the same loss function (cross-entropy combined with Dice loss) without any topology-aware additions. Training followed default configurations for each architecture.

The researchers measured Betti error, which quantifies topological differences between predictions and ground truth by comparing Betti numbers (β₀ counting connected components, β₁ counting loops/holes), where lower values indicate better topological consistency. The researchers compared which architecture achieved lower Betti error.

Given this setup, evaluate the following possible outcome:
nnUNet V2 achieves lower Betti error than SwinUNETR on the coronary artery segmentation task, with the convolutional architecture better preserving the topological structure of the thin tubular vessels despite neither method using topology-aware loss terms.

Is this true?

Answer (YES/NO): YES